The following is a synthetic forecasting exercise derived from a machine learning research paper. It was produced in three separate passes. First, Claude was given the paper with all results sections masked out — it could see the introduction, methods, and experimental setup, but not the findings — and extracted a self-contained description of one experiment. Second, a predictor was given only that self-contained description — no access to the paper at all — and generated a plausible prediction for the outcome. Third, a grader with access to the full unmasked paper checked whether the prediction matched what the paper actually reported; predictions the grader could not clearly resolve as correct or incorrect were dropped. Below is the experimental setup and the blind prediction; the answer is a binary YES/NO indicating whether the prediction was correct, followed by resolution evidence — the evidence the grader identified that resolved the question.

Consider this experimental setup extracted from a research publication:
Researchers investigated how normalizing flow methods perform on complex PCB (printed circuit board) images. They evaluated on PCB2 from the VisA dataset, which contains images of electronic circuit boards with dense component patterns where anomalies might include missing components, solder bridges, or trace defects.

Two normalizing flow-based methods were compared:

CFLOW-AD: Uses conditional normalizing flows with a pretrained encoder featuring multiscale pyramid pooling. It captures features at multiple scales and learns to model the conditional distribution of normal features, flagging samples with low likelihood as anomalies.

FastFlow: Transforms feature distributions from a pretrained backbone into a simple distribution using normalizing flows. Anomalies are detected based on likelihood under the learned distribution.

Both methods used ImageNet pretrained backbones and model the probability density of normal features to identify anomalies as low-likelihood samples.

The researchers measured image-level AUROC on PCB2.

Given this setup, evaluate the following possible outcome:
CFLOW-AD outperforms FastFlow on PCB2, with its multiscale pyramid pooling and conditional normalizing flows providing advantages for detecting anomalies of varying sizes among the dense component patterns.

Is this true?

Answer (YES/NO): YES